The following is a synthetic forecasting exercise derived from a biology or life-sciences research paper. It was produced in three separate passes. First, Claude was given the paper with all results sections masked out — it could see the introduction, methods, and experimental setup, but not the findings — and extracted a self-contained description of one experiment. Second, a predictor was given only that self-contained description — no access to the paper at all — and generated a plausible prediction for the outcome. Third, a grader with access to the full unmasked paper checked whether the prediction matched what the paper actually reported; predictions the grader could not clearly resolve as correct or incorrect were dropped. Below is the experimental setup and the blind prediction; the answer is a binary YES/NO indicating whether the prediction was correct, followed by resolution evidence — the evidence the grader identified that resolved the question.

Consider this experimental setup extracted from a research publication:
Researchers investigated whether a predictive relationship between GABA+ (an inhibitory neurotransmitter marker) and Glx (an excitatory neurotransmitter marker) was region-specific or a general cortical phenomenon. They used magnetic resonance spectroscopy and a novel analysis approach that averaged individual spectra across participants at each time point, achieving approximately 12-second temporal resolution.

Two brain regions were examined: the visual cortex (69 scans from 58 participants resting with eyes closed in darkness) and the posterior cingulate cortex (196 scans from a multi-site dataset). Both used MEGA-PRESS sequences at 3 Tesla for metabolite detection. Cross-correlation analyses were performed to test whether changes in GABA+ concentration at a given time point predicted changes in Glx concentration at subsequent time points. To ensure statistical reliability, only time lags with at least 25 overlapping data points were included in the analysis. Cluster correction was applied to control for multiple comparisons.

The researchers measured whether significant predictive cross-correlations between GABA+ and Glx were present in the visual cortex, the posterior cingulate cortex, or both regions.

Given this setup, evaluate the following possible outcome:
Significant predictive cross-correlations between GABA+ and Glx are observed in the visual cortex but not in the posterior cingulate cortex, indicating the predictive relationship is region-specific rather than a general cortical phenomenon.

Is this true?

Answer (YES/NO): YES